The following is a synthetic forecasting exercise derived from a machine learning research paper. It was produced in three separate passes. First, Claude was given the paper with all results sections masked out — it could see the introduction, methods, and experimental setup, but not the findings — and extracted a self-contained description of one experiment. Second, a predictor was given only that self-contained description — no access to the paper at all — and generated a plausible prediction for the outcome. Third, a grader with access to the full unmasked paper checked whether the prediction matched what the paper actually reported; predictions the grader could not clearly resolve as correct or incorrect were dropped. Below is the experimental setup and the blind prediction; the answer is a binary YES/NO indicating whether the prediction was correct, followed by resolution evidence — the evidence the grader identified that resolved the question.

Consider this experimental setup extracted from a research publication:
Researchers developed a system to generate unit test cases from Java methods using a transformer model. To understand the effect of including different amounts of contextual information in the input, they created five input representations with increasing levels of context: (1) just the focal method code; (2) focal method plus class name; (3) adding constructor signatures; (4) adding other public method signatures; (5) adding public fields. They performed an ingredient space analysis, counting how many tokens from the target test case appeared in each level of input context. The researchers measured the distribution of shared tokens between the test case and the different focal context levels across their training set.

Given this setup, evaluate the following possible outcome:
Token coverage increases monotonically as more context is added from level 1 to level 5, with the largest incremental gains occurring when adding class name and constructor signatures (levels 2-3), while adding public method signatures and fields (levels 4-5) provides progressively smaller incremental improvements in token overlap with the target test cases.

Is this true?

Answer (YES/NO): YES